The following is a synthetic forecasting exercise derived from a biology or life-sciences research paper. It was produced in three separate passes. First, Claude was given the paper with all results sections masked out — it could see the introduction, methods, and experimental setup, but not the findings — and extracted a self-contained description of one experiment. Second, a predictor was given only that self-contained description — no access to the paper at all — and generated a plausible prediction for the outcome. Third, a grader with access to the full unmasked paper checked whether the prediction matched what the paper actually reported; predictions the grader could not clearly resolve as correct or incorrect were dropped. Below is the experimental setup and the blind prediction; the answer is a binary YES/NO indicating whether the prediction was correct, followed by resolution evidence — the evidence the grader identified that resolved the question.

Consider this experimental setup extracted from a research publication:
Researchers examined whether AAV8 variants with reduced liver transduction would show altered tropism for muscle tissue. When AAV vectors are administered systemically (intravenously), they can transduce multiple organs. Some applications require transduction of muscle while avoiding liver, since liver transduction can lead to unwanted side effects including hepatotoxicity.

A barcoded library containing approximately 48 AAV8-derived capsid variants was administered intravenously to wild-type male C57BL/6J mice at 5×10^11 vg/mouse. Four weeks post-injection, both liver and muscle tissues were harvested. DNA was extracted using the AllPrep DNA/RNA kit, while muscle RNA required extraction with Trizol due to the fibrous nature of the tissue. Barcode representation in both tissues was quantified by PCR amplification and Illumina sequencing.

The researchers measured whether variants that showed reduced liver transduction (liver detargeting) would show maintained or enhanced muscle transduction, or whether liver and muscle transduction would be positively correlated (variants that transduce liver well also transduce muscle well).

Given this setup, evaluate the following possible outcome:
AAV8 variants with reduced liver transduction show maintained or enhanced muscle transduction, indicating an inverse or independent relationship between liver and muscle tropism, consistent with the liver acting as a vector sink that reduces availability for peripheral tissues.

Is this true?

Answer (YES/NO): NO